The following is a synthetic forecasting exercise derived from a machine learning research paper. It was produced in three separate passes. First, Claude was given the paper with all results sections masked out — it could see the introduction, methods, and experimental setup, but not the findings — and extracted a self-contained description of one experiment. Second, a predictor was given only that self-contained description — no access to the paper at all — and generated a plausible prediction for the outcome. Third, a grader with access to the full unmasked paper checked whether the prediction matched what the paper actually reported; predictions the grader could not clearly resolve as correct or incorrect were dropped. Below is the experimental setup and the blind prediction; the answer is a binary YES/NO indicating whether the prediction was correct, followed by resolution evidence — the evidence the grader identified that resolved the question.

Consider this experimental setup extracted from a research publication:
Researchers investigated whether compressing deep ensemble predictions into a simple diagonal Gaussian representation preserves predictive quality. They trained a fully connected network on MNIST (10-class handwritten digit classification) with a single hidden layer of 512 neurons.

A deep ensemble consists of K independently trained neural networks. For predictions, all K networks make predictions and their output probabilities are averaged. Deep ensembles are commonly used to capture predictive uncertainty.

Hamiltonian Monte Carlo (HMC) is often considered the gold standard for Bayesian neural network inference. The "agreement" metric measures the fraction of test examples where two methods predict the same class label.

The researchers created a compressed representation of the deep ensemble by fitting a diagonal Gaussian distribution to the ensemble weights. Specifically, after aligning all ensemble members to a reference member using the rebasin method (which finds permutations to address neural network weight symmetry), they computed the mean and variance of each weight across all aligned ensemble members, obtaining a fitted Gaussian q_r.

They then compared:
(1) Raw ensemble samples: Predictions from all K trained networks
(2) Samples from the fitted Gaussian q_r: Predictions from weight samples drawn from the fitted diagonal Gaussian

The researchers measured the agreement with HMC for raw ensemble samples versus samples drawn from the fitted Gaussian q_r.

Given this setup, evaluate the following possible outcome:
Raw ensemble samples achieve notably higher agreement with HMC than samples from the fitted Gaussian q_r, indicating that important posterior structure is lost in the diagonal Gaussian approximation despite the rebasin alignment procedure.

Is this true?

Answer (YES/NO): NO